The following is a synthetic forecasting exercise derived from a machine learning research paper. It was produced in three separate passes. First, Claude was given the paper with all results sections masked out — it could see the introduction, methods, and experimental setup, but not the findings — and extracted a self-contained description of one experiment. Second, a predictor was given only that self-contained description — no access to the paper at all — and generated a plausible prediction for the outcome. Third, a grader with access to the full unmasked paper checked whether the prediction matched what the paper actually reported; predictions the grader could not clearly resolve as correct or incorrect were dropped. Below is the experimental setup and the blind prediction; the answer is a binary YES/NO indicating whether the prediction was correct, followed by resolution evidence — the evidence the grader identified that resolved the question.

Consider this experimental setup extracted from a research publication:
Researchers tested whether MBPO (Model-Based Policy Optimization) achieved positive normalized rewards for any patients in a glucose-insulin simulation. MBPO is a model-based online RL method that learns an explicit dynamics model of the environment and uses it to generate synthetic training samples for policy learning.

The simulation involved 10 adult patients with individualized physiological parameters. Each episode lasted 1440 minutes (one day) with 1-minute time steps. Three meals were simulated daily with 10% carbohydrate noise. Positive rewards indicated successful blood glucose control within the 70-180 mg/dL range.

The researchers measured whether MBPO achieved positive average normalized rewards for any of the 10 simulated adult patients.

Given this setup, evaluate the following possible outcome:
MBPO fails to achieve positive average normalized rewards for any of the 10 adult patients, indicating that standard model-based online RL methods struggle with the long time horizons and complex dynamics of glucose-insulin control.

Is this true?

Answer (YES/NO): NO